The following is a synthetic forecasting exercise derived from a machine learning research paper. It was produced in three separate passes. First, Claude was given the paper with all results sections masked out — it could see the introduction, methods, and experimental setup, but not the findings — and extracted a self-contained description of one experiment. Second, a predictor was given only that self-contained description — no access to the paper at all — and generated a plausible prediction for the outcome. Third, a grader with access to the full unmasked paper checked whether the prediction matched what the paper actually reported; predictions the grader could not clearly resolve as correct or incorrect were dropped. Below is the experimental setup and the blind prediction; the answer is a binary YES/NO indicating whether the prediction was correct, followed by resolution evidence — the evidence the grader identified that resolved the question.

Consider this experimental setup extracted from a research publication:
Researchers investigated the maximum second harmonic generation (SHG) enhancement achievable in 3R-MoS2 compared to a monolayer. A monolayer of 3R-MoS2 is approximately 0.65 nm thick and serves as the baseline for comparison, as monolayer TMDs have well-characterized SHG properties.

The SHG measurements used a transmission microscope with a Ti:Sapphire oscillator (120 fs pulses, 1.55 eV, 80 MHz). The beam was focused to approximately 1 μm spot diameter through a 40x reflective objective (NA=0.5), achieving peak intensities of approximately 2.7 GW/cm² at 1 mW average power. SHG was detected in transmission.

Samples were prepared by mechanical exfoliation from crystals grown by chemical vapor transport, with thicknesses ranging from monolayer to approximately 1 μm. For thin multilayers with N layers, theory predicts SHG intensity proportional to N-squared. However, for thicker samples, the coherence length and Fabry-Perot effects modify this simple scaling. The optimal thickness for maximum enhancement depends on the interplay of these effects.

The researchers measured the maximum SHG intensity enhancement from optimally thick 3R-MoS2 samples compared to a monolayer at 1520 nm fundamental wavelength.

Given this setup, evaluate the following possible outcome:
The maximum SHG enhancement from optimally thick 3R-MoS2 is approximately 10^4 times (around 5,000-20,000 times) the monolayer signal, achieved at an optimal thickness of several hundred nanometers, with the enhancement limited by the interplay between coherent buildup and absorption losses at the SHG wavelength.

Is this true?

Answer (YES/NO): NO